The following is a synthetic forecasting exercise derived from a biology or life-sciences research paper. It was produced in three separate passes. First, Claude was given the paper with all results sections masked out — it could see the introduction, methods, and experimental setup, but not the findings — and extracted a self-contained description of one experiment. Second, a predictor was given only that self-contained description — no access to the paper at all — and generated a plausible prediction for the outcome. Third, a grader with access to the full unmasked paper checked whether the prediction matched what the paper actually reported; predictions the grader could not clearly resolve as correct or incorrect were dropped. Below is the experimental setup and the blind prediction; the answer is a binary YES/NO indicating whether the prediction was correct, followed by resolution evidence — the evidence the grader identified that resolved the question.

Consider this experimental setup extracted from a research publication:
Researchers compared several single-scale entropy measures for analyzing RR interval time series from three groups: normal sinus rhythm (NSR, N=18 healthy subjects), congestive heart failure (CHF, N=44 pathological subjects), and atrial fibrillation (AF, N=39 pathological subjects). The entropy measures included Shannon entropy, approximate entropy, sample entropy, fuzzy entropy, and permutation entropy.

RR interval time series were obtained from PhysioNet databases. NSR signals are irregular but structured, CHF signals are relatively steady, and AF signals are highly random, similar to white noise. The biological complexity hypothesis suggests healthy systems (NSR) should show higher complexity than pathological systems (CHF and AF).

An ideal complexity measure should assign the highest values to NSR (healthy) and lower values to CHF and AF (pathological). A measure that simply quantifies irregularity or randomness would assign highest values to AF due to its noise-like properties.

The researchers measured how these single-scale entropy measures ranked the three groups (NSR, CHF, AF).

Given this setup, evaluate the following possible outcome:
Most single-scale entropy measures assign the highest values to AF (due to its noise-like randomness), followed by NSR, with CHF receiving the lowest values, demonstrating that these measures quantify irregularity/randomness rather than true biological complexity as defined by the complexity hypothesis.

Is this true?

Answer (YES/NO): NO